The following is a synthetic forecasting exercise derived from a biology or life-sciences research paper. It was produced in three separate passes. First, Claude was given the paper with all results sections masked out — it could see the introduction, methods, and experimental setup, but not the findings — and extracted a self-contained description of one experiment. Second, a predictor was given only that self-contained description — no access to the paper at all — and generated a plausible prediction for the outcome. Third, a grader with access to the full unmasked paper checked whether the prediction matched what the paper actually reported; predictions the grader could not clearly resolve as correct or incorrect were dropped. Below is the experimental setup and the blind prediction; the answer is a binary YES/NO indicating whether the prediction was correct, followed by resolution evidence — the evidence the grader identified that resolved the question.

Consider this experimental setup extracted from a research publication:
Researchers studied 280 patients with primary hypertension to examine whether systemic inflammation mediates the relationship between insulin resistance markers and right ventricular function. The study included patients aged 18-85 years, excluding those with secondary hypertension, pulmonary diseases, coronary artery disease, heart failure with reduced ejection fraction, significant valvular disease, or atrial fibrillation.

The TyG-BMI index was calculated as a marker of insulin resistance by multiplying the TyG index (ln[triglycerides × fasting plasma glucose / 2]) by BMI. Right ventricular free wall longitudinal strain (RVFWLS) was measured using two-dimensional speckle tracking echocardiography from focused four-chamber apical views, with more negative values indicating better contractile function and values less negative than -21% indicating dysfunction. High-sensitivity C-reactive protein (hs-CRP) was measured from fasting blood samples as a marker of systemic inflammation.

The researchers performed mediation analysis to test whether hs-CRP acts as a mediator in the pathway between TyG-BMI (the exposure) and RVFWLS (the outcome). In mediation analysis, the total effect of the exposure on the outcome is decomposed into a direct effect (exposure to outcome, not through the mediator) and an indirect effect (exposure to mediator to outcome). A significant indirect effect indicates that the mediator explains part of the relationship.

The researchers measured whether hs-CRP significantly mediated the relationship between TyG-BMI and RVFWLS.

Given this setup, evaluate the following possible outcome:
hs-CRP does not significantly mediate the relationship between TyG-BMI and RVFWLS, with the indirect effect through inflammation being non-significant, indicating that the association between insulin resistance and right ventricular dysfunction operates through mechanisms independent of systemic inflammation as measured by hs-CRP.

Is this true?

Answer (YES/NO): NO